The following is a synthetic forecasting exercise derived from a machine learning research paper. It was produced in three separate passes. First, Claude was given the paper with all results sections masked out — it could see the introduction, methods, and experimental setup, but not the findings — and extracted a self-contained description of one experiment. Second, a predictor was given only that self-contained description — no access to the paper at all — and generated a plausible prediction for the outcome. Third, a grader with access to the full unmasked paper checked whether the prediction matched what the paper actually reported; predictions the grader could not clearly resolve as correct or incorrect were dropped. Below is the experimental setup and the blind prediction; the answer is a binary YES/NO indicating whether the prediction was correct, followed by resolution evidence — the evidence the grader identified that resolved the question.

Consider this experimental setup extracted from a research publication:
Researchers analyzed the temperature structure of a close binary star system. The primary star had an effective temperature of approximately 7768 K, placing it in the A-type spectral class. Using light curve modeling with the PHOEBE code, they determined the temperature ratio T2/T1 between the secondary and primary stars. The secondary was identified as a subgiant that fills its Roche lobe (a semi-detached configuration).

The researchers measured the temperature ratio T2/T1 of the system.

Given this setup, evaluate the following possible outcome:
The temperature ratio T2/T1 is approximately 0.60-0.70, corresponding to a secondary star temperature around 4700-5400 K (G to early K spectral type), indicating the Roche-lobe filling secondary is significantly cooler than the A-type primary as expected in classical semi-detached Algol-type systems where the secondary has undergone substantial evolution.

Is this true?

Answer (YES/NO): NO